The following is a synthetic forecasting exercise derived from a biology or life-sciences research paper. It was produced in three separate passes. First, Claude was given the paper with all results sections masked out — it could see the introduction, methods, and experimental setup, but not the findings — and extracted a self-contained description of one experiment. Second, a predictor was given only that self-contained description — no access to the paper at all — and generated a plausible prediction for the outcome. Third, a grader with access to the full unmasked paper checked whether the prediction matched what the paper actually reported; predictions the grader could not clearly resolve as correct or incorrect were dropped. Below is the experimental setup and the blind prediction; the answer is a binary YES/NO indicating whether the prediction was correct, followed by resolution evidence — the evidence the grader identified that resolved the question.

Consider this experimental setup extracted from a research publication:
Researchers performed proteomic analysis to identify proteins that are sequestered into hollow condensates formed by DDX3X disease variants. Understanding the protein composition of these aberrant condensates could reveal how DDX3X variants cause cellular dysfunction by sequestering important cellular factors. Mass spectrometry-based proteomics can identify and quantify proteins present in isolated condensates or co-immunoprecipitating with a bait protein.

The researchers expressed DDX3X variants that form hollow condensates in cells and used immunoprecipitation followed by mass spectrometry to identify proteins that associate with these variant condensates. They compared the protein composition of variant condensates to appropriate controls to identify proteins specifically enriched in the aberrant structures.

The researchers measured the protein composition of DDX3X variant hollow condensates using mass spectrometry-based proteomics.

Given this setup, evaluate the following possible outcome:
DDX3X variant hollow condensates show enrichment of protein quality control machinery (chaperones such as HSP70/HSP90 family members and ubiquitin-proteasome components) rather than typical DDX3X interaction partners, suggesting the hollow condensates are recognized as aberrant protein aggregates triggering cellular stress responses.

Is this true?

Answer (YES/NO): NO